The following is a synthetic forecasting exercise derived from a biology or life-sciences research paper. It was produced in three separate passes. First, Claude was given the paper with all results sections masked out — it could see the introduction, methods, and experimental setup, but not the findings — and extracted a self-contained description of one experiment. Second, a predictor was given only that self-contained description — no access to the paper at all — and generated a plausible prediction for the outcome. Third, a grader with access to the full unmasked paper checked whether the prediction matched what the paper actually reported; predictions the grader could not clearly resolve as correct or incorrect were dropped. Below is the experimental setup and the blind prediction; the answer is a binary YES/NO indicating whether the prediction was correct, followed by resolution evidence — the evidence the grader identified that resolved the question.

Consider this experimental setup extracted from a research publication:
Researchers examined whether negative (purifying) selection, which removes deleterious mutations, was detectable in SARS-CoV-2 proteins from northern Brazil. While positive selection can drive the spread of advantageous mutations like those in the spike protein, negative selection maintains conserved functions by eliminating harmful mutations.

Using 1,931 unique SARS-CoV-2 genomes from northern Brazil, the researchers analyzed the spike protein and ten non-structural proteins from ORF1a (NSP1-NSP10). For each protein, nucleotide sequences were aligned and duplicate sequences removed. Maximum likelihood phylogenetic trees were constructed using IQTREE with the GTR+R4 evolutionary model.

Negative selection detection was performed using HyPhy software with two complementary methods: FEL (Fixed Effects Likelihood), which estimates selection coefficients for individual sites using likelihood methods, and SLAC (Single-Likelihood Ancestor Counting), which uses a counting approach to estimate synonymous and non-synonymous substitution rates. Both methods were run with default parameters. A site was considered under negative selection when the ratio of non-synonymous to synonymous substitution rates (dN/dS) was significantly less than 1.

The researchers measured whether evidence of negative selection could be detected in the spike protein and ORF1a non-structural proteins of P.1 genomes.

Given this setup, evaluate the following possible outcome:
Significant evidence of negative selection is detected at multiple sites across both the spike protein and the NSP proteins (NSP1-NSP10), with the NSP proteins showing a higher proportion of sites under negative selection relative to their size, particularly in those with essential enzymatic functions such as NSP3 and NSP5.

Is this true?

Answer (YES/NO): NO